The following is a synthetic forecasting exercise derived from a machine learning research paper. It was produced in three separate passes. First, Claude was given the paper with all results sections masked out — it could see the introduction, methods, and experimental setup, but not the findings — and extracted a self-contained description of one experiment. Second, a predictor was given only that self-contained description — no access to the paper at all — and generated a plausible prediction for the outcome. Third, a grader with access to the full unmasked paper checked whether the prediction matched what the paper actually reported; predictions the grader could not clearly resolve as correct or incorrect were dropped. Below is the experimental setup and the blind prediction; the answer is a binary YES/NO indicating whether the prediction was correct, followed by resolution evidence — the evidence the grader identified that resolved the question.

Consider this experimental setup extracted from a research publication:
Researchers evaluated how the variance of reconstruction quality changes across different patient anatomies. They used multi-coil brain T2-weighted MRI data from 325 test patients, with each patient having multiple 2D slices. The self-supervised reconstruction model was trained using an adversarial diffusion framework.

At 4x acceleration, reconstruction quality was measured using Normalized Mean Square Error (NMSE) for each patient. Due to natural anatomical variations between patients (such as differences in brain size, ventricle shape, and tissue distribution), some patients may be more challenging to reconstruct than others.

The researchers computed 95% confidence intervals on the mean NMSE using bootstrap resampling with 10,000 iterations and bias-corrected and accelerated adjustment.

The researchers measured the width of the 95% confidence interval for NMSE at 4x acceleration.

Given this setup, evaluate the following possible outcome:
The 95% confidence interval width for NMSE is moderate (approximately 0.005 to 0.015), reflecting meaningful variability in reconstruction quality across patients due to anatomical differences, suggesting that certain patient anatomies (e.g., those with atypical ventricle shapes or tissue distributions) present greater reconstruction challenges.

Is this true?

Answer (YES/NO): NO